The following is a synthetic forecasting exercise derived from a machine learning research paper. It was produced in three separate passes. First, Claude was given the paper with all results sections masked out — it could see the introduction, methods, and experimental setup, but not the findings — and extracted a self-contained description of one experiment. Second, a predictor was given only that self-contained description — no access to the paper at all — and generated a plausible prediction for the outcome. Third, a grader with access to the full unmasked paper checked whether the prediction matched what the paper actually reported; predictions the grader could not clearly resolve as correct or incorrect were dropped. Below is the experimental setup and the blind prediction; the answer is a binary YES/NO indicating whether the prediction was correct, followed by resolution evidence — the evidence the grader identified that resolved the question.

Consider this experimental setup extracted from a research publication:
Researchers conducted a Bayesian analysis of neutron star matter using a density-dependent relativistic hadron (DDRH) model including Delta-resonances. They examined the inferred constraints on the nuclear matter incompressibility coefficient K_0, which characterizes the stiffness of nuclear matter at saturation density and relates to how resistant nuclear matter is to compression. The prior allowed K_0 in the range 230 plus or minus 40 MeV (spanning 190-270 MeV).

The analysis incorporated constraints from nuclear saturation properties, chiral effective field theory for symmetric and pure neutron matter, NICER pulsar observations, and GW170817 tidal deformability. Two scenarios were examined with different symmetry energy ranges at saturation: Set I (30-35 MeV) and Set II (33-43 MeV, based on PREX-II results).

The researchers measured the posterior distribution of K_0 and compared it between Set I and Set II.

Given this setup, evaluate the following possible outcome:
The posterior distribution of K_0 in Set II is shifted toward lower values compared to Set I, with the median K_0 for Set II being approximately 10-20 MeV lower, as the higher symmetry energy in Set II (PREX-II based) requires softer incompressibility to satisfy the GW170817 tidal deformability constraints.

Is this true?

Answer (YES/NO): NO